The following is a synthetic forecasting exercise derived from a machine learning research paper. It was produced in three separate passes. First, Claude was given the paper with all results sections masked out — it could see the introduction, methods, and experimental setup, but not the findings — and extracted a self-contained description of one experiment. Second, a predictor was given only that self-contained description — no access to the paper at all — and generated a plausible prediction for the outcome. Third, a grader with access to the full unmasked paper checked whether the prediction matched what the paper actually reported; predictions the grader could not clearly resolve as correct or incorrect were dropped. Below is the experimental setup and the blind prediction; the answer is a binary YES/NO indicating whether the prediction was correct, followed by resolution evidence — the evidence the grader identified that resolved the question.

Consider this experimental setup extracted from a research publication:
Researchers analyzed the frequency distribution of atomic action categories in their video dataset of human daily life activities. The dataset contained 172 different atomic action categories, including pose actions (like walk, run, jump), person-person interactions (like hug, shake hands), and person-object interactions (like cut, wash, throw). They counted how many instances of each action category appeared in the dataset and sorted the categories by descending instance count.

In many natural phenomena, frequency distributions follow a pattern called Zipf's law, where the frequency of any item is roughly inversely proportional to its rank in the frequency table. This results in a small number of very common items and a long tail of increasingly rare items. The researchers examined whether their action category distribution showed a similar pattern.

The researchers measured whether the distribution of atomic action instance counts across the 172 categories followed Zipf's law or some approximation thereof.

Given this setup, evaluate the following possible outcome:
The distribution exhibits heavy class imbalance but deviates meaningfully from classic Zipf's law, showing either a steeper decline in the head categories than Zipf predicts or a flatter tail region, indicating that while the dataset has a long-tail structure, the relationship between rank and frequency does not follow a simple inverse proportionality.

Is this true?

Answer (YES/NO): NO